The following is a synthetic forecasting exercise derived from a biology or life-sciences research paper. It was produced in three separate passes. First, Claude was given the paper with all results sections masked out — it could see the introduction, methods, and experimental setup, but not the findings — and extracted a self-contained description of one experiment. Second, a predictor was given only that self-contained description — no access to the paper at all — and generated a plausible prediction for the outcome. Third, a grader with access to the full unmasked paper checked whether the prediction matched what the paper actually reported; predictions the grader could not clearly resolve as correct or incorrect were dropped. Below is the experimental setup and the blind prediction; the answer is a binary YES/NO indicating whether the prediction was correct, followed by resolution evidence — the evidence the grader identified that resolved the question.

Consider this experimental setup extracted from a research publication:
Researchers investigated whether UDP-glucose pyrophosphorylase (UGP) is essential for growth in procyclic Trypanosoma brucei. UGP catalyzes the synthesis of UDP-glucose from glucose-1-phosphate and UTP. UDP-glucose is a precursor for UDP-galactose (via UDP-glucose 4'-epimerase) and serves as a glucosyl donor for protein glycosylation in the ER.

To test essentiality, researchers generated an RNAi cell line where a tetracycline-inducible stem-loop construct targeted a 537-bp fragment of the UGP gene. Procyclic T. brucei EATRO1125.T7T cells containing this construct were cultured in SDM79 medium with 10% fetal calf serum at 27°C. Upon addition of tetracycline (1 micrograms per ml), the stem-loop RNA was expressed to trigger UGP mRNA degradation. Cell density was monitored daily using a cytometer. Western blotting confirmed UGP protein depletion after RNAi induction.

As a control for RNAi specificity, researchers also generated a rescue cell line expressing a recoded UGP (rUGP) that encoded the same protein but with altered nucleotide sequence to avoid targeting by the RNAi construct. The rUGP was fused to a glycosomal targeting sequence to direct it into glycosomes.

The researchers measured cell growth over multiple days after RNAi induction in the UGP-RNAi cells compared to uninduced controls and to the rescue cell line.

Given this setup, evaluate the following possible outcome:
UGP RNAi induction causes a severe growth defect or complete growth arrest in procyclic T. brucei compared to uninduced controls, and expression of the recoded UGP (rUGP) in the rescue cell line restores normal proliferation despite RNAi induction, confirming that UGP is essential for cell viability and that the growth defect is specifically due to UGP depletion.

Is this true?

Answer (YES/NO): YES